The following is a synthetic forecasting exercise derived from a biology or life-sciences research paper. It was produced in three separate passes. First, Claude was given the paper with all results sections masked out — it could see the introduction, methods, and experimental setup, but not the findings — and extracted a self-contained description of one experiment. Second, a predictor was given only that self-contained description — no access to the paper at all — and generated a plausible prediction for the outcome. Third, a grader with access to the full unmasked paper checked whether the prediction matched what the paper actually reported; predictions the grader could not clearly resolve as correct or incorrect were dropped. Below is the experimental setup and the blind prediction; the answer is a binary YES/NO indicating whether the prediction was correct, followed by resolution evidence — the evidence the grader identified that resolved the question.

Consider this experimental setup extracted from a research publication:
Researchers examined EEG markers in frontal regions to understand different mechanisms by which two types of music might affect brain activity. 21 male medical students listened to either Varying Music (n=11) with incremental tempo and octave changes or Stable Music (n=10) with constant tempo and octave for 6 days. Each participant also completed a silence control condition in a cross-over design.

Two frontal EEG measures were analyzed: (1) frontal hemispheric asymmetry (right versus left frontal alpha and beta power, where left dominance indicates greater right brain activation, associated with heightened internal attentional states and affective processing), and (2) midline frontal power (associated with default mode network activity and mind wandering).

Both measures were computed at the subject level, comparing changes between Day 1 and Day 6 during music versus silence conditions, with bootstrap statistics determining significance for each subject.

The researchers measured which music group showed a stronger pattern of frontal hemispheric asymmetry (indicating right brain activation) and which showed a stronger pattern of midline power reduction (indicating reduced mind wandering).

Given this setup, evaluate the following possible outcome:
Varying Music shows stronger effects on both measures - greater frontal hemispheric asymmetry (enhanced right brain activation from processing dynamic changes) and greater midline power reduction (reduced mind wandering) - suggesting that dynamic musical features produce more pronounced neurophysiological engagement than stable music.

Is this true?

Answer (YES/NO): NO